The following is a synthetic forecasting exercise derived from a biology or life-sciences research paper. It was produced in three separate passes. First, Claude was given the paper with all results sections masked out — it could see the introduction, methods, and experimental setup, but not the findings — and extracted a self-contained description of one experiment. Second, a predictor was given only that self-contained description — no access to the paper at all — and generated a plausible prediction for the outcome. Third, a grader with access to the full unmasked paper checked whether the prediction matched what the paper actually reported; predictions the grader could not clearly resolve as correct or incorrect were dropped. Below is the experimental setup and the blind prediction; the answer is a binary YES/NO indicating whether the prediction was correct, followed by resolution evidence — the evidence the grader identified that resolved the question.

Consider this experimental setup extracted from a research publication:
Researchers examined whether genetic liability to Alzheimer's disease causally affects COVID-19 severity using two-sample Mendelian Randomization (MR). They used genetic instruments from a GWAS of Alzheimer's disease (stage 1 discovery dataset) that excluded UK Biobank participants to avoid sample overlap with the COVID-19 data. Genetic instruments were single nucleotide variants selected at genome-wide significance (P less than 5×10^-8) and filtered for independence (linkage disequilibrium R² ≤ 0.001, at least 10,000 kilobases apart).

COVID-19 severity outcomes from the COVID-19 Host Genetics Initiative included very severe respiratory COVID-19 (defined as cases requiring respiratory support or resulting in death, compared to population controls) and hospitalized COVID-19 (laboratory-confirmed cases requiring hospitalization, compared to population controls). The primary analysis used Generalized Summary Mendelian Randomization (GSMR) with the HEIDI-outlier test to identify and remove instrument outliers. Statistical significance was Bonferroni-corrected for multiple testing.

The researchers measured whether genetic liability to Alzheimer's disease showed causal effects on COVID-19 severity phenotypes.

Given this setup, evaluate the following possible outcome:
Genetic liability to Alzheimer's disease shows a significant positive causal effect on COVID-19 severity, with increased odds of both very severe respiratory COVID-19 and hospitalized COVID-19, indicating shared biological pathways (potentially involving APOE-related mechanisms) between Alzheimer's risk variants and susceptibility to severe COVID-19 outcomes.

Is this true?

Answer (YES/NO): NO